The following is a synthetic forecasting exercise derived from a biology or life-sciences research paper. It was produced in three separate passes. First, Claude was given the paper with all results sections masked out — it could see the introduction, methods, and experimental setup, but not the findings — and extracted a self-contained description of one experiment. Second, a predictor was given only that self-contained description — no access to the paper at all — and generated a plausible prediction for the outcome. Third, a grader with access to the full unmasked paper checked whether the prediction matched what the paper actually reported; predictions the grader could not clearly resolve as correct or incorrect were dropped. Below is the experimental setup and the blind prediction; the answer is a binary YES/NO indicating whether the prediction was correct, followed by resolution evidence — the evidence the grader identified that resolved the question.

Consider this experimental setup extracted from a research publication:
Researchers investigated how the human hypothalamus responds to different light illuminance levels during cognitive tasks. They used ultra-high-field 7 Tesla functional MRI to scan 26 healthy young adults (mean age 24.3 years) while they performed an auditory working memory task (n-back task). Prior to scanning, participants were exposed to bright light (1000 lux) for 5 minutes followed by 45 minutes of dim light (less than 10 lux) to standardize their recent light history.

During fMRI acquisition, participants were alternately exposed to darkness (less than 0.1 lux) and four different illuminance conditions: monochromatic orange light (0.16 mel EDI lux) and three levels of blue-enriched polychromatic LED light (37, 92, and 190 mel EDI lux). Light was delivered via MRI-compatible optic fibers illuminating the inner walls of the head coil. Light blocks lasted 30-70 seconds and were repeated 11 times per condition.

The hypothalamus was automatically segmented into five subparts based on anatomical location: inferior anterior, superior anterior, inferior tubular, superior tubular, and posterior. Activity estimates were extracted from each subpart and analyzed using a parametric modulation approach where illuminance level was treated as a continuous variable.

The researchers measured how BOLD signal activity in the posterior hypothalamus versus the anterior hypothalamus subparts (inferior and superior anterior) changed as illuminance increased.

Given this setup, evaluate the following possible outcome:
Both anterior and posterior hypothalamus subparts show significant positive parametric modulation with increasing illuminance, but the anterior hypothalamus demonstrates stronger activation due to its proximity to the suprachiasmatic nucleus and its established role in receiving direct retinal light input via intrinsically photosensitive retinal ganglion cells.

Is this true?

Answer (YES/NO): NO